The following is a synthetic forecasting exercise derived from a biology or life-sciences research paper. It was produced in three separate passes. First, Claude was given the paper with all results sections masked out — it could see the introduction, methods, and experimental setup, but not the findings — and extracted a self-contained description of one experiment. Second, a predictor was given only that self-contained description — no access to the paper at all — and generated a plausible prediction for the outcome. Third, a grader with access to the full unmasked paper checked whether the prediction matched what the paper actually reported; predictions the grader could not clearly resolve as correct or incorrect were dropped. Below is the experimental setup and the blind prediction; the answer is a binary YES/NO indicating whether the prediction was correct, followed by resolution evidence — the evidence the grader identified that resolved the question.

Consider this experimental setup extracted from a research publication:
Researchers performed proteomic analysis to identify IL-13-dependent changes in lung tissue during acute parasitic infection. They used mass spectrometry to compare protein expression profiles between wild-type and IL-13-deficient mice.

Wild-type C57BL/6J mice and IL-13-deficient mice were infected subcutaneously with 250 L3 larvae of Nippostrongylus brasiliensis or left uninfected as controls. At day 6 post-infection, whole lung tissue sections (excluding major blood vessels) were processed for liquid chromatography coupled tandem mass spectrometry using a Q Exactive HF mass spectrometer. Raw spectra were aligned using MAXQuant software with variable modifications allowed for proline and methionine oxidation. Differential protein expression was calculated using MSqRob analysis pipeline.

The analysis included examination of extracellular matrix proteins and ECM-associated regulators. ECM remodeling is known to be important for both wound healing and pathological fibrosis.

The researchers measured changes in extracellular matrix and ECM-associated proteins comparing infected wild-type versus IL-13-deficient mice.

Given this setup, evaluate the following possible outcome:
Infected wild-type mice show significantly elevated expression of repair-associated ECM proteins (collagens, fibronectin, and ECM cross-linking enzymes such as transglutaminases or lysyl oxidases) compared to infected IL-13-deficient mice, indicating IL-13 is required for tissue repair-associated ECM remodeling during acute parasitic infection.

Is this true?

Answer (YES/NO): NO